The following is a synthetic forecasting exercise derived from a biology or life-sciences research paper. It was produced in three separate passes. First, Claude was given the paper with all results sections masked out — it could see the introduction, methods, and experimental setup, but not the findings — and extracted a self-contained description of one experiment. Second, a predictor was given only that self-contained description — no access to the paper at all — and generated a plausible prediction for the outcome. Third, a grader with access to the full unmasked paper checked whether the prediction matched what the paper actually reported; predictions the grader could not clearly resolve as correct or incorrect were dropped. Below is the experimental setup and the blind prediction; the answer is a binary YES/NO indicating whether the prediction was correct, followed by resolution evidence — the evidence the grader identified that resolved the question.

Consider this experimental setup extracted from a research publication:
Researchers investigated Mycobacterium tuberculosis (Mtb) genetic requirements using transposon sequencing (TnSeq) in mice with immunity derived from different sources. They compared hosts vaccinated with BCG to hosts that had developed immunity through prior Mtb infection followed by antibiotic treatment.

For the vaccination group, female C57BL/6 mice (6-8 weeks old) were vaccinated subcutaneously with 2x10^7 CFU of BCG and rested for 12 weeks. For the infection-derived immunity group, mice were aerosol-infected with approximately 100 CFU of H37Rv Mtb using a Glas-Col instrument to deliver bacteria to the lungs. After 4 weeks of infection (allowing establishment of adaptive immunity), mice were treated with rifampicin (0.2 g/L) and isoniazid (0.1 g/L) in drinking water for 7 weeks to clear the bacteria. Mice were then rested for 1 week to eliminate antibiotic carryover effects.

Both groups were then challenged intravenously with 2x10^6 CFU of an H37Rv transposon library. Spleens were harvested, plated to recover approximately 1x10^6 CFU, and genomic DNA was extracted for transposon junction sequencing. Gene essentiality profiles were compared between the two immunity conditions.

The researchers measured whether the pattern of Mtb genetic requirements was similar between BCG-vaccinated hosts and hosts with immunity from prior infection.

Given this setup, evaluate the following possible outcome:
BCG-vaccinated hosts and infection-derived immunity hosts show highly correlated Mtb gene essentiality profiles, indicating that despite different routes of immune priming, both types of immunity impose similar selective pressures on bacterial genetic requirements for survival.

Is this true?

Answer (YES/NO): NO